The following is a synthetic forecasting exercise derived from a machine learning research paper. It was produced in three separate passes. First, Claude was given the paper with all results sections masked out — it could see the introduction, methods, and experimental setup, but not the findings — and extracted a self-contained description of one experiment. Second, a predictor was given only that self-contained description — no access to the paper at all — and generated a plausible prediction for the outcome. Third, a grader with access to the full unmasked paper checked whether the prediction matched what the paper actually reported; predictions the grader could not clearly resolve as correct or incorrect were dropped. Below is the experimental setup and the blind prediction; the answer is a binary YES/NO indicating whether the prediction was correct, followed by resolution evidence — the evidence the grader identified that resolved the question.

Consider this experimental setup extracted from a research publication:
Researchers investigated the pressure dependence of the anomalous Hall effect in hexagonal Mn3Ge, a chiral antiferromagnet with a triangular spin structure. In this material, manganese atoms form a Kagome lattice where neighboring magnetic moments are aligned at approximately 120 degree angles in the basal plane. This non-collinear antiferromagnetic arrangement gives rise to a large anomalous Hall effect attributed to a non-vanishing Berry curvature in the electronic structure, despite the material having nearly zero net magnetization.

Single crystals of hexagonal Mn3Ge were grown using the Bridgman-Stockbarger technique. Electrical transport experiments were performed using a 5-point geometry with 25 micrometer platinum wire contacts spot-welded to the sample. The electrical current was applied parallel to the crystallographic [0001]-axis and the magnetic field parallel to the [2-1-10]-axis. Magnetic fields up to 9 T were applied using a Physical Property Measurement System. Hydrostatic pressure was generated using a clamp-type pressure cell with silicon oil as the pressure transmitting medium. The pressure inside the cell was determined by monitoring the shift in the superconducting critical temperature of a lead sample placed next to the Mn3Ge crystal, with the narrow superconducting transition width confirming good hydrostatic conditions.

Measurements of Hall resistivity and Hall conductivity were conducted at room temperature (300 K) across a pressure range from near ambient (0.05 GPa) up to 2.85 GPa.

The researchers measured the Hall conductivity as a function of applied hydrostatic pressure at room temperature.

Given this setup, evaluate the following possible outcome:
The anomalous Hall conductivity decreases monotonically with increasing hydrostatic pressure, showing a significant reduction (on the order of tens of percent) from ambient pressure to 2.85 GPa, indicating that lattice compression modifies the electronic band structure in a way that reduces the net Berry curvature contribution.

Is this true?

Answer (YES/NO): NO